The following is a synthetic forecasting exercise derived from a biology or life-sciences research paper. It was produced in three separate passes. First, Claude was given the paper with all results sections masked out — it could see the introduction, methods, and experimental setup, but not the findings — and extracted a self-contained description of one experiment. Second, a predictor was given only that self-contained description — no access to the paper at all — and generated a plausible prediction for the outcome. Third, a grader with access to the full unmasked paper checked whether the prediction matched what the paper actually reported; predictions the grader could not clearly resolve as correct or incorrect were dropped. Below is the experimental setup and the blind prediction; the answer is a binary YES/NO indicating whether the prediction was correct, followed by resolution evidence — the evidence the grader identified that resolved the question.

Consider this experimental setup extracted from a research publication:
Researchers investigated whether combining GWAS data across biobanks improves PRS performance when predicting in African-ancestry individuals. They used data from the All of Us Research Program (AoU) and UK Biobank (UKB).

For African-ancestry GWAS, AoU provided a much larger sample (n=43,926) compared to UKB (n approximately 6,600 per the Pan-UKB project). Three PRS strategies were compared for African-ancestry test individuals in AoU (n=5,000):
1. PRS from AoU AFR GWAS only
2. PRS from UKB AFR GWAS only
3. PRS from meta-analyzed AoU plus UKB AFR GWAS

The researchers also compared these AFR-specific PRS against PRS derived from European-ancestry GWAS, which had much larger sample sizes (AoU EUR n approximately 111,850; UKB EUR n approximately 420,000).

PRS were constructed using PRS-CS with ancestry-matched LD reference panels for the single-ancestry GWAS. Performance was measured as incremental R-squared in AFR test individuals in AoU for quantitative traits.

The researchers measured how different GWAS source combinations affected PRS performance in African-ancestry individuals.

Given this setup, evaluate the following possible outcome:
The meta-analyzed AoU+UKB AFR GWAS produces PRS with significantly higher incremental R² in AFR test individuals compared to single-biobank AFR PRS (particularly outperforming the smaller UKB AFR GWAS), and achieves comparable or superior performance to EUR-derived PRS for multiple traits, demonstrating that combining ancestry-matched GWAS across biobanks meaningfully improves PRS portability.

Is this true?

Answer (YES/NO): NO